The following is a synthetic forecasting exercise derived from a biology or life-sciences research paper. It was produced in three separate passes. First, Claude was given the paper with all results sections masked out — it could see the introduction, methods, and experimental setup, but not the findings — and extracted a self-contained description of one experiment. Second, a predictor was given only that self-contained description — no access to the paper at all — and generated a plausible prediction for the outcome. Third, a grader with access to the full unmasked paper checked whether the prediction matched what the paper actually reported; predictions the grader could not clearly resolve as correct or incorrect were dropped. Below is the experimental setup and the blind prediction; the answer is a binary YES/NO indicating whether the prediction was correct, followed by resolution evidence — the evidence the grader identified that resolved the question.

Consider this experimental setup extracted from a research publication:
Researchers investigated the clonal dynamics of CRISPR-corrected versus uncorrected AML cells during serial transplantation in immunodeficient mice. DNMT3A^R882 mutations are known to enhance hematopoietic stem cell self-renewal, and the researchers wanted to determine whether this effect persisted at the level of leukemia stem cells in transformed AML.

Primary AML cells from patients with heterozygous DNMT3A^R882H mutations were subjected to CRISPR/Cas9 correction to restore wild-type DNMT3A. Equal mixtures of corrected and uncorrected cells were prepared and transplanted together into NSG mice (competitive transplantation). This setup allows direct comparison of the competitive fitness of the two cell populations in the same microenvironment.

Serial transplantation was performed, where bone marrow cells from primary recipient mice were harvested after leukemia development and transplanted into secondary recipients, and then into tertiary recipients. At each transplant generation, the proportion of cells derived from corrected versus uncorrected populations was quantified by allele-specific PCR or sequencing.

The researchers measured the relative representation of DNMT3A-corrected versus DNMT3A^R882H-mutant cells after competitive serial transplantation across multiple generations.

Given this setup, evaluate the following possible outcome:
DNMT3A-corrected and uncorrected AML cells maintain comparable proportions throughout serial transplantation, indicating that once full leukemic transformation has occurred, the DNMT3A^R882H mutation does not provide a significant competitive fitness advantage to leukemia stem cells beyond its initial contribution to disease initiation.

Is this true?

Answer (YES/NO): NO